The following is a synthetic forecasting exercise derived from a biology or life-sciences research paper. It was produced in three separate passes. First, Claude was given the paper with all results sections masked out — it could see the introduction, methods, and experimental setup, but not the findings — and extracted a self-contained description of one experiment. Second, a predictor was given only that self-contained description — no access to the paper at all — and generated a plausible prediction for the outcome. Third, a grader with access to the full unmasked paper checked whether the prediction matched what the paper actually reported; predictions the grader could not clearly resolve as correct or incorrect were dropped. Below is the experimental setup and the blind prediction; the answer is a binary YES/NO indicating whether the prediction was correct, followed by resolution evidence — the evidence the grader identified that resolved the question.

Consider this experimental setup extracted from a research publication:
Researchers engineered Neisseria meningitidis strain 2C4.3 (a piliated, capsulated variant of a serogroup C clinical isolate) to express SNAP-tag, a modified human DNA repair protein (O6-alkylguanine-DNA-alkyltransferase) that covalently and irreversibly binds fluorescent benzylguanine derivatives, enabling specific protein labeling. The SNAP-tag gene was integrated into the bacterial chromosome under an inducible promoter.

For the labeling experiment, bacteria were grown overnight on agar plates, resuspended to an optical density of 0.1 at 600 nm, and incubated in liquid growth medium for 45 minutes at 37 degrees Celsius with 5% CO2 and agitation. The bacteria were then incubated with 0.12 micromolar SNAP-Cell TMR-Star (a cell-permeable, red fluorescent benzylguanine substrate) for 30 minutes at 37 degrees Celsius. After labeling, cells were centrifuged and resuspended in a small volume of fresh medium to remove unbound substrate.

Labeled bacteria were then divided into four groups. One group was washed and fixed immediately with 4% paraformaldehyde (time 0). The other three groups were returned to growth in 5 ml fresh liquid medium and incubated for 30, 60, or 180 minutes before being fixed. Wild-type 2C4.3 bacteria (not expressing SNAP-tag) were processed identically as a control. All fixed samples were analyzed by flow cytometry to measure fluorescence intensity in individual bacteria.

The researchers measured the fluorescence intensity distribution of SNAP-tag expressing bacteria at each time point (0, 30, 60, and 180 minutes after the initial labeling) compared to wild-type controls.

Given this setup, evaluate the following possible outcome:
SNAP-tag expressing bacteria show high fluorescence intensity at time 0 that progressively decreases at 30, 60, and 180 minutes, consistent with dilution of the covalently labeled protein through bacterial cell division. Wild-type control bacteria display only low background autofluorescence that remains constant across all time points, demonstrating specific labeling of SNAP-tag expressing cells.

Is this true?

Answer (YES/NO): NO